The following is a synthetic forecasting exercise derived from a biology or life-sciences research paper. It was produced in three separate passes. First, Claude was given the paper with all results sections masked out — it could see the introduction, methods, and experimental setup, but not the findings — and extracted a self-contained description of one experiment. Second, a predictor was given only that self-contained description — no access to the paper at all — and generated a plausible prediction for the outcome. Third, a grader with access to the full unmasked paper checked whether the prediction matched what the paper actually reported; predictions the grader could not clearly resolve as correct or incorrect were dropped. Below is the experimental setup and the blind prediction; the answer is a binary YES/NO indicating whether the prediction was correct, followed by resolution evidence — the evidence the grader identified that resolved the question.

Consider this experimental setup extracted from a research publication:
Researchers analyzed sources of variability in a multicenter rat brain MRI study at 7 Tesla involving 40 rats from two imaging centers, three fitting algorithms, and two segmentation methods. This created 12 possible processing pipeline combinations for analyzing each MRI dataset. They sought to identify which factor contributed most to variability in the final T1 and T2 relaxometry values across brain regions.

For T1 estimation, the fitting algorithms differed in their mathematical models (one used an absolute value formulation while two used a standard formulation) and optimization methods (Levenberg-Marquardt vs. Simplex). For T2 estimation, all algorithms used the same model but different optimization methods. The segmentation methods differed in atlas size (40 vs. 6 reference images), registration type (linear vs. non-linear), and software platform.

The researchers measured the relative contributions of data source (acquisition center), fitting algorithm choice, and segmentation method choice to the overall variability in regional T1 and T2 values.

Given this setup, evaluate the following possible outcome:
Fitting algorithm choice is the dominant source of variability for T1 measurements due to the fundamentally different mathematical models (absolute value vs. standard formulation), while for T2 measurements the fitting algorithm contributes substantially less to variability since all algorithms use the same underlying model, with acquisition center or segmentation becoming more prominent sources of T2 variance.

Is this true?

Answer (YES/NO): NO